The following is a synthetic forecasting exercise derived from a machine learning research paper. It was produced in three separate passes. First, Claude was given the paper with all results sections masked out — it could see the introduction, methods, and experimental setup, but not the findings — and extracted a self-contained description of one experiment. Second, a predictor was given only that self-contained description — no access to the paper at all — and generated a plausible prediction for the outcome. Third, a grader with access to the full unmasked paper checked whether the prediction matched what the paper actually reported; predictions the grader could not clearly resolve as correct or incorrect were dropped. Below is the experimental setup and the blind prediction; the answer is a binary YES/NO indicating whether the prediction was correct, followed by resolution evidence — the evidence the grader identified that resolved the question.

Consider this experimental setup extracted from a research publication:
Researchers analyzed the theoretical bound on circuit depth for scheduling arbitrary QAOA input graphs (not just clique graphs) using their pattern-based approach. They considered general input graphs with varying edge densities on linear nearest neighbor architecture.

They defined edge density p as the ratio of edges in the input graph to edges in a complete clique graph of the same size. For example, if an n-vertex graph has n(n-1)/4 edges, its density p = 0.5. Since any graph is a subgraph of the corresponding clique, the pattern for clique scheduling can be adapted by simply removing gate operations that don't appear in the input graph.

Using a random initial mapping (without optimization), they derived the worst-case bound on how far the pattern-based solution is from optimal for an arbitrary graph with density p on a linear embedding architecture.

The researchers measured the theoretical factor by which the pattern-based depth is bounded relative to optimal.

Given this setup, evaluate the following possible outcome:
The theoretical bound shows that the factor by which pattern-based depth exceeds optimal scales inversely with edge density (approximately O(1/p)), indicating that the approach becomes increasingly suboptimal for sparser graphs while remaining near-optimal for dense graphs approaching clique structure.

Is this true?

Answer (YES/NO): YES